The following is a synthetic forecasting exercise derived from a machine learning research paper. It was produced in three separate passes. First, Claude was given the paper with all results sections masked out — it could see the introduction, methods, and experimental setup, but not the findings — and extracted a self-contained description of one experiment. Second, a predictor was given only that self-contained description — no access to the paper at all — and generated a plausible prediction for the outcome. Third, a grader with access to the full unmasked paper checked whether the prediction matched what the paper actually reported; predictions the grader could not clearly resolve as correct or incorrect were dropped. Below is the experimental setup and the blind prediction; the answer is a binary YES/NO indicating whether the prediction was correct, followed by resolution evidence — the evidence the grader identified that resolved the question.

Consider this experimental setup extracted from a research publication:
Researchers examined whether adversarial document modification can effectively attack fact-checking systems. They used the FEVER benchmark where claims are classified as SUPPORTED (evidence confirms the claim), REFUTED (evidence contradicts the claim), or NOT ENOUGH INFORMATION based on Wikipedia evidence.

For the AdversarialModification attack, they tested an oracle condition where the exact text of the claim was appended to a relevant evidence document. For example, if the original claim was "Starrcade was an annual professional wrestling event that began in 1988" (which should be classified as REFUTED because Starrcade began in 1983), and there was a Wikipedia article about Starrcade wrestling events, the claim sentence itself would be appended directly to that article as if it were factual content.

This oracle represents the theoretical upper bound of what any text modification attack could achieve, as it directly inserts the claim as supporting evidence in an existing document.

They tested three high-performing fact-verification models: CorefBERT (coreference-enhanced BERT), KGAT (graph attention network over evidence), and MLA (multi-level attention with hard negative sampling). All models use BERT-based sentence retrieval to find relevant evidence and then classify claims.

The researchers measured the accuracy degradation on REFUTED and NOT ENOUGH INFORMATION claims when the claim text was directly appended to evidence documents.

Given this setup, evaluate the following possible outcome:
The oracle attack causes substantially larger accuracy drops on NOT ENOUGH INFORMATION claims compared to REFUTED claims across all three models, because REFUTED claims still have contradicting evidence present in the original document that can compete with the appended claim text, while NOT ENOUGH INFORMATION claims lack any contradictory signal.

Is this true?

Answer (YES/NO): NO